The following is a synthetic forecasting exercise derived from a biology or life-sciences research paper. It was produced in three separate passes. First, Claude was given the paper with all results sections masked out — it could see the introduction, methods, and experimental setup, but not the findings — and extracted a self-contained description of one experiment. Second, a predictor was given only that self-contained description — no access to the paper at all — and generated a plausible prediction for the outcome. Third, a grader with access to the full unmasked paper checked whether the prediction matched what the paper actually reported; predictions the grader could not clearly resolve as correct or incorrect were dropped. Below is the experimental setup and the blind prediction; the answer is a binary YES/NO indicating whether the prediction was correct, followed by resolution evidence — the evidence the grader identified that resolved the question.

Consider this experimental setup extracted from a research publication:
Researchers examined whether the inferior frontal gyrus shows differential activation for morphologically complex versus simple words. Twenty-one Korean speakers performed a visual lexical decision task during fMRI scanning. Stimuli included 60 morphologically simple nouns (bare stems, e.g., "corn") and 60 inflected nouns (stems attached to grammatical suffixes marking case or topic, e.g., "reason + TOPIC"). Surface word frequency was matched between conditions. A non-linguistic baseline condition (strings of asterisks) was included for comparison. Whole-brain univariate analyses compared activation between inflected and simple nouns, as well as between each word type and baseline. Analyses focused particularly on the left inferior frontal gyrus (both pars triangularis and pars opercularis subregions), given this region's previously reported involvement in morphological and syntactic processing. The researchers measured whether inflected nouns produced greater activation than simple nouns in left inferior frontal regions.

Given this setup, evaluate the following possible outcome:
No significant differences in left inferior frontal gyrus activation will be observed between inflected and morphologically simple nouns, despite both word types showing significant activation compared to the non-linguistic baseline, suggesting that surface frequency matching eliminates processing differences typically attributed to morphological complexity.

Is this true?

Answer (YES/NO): YES